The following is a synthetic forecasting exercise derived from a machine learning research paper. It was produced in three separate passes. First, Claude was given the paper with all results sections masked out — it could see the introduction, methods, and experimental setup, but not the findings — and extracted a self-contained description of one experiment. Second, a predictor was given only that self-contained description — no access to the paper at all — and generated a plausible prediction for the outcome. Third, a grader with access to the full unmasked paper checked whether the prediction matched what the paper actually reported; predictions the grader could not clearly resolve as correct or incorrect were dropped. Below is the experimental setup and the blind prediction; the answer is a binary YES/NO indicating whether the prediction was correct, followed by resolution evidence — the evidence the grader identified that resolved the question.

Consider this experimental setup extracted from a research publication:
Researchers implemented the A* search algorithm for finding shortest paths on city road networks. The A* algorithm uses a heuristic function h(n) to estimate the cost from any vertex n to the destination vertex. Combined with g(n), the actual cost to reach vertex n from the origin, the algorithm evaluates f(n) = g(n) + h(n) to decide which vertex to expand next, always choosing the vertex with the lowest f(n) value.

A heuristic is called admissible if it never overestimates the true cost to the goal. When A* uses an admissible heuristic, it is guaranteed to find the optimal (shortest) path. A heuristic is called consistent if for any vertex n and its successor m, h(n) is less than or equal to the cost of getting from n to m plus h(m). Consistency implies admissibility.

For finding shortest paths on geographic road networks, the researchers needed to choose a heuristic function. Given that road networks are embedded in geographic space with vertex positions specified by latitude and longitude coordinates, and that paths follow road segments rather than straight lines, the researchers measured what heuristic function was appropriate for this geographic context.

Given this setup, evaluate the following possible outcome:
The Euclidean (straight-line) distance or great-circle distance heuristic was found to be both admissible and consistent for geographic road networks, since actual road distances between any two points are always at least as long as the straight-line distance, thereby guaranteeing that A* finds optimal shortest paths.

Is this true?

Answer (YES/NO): NO